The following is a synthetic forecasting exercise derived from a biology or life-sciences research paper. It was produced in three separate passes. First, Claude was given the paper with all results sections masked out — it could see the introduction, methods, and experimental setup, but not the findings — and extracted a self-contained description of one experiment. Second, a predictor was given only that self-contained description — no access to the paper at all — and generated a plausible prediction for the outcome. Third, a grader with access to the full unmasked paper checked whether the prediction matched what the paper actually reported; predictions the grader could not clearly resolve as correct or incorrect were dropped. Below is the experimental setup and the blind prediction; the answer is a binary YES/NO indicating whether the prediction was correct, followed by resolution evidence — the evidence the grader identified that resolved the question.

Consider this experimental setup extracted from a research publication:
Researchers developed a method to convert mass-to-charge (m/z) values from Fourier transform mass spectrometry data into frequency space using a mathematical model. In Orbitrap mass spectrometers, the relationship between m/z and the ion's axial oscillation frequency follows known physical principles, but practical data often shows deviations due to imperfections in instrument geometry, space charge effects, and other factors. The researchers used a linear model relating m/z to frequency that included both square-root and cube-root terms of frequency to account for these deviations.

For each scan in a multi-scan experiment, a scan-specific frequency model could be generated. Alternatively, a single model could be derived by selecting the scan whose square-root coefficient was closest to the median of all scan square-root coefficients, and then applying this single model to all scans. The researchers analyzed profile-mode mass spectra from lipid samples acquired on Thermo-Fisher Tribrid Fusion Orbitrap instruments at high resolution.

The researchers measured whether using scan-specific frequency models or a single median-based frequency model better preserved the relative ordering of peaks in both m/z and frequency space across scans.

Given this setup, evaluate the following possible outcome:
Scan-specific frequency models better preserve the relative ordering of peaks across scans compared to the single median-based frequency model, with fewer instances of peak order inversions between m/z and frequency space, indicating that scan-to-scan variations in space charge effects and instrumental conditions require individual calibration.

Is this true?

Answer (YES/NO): NO